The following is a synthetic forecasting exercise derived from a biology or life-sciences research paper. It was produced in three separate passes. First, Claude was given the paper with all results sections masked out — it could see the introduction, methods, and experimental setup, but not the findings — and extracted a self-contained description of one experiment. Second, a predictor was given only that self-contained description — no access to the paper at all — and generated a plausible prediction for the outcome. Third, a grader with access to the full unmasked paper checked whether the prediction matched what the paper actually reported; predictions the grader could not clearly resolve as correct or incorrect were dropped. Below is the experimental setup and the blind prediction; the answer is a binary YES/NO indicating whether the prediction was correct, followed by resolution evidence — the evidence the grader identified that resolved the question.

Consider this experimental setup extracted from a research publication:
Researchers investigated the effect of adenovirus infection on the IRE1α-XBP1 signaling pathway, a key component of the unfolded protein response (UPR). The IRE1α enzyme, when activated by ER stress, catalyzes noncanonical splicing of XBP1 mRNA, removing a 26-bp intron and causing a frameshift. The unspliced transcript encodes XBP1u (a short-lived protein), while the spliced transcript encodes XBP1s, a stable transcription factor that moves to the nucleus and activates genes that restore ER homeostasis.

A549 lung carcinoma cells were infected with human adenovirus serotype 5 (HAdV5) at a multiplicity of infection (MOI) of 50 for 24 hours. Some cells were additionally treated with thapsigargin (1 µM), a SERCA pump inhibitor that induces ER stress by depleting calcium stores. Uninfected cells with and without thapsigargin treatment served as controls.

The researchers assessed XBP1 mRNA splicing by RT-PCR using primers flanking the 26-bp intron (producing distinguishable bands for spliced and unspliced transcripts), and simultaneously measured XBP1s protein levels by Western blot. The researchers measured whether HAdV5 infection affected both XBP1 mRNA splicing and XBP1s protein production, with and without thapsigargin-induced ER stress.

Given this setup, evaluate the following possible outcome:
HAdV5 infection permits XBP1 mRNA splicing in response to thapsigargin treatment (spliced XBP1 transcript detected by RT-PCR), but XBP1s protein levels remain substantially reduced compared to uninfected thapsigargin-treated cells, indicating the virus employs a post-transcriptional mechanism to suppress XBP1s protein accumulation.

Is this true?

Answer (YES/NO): YES